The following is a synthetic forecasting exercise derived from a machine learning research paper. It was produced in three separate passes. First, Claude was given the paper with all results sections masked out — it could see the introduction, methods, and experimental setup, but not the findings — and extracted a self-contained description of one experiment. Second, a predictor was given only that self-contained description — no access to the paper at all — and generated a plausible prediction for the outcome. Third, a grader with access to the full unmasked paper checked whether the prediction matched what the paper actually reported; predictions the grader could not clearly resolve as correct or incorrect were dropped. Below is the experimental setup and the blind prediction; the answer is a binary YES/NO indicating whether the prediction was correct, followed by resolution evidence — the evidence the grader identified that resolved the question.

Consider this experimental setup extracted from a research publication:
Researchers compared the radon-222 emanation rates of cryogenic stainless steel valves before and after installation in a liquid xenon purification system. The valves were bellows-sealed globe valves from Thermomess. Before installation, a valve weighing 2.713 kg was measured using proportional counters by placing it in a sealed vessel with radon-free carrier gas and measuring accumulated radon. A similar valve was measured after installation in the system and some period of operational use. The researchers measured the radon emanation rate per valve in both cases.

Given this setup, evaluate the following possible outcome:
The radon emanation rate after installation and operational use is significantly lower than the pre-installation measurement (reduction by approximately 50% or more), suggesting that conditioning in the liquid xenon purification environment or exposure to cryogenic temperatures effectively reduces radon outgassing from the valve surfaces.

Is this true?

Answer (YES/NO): NO